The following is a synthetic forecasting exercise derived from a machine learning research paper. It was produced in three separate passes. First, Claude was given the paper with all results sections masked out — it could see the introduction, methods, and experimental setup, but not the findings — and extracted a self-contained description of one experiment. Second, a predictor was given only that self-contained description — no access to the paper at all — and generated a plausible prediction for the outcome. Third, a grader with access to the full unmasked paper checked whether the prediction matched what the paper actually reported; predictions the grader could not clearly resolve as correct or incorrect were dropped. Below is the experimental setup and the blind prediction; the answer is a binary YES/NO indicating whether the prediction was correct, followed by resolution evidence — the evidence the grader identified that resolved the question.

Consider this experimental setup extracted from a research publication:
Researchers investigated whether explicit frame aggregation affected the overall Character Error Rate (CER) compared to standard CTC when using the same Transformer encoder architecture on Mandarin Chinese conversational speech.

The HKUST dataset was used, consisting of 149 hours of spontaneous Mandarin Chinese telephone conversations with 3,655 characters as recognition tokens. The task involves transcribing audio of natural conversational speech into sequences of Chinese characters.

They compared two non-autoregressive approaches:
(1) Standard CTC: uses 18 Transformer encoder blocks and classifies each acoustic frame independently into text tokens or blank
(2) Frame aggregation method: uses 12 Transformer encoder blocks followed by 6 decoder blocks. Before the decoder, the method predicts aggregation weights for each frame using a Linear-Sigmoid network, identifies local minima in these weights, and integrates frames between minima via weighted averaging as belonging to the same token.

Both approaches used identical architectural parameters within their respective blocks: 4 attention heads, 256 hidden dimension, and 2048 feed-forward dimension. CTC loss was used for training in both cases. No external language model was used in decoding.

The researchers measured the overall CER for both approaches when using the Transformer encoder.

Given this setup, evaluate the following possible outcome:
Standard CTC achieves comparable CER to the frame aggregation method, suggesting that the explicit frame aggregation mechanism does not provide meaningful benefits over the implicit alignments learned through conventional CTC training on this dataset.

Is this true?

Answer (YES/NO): YES